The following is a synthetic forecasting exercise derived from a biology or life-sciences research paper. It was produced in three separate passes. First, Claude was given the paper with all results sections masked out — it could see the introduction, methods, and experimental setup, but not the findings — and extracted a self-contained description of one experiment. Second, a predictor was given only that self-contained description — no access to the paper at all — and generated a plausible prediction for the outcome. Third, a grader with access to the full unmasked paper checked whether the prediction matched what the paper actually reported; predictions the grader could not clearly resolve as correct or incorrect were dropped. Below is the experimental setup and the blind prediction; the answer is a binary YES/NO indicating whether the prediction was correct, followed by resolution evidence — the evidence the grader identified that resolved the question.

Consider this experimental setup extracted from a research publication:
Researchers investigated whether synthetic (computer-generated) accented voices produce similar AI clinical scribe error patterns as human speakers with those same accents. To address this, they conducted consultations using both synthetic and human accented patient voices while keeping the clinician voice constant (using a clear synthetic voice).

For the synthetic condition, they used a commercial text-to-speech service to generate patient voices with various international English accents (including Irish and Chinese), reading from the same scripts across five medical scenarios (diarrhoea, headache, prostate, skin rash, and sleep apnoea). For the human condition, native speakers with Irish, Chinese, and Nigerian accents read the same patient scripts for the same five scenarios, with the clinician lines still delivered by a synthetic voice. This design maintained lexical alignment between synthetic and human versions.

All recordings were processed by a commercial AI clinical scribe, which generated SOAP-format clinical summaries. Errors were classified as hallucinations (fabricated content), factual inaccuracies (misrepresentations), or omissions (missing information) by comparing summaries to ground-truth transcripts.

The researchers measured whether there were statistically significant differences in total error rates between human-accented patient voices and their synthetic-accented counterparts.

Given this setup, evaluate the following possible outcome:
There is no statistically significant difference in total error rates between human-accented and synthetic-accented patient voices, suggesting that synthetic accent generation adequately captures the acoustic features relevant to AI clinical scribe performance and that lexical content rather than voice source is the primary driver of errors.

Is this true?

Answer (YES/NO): YES